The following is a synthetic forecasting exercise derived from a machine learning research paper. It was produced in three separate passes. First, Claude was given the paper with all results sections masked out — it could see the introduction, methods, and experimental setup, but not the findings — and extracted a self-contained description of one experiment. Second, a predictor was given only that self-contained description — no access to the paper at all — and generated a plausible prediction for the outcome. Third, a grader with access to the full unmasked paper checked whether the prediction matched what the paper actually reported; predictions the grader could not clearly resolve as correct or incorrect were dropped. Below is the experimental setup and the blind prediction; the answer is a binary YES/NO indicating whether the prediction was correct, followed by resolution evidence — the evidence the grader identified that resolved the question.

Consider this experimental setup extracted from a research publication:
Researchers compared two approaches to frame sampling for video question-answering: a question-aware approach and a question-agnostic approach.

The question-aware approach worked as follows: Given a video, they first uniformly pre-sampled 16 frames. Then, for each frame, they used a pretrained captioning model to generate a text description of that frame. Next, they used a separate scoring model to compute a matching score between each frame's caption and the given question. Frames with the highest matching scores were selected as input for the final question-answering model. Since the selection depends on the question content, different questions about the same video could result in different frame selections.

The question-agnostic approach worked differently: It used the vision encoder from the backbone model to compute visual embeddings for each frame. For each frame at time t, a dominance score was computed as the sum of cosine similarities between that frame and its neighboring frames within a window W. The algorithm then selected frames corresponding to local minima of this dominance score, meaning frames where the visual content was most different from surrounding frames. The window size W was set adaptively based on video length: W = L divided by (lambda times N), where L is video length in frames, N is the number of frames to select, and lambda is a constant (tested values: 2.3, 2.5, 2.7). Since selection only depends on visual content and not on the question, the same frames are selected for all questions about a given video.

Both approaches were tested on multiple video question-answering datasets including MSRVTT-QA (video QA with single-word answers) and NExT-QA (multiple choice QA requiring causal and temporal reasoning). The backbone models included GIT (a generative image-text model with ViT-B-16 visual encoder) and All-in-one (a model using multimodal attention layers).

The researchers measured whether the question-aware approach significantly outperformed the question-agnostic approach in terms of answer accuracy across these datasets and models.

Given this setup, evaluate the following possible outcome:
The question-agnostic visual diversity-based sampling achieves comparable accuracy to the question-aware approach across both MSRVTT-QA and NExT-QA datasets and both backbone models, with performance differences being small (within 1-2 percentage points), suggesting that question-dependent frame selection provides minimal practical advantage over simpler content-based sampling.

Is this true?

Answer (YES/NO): YES